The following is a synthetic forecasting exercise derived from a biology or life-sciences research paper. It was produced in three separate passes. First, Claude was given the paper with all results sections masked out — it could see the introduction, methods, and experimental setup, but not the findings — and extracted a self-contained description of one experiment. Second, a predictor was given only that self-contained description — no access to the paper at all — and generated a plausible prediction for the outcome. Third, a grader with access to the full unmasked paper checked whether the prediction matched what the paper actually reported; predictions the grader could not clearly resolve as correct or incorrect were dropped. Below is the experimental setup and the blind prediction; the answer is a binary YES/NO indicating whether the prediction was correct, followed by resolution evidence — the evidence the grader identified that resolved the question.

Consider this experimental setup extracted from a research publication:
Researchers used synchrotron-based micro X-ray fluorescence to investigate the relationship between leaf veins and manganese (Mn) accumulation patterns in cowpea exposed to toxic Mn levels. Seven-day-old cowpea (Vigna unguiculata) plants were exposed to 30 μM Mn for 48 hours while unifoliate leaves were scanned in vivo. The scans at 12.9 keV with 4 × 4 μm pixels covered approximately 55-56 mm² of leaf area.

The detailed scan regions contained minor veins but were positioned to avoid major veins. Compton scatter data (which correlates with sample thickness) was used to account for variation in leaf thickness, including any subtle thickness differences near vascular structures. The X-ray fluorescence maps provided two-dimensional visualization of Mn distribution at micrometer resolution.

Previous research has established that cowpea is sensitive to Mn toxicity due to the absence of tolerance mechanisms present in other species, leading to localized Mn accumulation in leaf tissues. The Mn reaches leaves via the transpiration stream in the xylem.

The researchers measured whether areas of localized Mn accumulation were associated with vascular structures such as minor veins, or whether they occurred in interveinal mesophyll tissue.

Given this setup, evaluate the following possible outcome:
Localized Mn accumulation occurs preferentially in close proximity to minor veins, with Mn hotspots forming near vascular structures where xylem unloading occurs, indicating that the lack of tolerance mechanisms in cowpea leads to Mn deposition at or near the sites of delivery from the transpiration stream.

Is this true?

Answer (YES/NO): NO